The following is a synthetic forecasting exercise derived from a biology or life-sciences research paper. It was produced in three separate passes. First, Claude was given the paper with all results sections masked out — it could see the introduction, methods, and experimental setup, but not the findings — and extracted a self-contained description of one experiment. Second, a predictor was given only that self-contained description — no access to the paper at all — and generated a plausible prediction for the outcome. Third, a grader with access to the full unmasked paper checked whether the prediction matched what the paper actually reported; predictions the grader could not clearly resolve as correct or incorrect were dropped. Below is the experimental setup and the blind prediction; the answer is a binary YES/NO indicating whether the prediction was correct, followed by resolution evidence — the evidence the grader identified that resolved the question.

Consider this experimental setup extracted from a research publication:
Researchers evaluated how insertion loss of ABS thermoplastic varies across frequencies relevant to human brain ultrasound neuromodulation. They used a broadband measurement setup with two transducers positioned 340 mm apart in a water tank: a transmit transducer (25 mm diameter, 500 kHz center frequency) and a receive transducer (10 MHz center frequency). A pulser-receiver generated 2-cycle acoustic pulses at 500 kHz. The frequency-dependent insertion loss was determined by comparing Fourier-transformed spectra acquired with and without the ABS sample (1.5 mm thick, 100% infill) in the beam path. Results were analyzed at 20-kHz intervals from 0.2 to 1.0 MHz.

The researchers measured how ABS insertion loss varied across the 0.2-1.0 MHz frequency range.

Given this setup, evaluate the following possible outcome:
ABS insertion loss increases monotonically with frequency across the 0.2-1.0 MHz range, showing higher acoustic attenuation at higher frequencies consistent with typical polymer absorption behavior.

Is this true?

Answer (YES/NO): NO